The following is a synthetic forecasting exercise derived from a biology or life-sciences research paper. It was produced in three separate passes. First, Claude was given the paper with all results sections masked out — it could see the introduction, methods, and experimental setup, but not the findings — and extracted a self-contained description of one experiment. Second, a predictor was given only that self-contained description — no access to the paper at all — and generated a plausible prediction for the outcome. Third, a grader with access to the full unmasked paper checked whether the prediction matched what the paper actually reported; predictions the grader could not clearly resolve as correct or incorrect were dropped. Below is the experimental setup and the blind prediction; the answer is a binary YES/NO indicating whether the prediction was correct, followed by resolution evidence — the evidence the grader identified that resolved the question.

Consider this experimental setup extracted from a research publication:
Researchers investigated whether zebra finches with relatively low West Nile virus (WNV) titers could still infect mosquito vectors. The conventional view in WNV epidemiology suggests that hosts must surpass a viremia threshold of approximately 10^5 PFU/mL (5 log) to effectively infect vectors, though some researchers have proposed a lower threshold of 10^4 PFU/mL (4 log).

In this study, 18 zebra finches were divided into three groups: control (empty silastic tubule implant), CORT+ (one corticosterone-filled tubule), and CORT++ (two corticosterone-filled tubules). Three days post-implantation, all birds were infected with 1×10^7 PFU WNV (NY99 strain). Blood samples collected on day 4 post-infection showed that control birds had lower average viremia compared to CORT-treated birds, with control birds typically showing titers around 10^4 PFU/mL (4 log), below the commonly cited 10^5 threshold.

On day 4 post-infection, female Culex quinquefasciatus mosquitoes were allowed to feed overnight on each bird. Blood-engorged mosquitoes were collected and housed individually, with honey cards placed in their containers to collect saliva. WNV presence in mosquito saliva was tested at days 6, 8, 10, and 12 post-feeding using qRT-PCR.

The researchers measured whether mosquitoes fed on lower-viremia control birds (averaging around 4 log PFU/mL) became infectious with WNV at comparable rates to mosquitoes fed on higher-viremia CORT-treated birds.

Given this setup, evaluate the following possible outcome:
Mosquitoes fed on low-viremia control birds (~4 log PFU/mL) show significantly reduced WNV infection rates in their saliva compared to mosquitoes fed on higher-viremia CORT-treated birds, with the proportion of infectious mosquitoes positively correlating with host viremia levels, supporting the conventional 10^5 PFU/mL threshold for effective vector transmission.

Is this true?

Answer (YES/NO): NO